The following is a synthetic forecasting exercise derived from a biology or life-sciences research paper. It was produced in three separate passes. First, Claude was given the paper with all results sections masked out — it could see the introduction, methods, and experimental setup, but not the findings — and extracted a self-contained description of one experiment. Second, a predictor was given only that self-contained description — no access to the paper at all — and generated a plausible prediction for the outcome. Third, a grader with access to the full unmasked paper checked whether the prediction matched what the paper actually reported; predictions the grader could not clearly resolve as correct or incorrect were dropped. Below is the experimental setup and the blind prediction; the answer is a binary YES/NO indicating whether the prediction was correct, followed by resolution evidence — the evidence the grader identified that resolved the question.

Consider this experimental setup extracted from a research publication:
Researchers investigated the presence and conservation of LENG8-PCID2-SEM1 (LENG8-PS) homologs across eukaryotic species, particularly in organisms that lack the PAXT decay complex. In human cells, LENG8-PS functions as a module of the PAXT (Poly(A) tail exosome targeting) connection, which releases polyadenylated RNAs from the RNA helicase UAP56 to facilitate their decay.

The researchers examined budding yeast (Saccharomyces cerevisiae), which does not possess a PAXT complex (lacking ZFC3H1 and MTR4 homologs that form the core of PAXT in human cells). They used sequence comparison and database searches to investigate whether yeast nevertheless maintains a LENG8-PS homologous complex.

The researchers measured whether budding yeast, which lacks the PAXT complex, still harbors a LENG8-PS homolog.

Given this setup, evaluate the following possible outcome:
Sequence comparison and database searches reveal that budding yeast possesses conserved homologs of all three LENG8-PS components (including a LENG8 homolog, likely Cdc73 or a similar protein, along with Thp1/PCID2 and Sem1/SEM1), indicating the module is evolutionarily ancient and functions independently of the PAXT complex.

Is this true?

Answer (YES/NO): NO